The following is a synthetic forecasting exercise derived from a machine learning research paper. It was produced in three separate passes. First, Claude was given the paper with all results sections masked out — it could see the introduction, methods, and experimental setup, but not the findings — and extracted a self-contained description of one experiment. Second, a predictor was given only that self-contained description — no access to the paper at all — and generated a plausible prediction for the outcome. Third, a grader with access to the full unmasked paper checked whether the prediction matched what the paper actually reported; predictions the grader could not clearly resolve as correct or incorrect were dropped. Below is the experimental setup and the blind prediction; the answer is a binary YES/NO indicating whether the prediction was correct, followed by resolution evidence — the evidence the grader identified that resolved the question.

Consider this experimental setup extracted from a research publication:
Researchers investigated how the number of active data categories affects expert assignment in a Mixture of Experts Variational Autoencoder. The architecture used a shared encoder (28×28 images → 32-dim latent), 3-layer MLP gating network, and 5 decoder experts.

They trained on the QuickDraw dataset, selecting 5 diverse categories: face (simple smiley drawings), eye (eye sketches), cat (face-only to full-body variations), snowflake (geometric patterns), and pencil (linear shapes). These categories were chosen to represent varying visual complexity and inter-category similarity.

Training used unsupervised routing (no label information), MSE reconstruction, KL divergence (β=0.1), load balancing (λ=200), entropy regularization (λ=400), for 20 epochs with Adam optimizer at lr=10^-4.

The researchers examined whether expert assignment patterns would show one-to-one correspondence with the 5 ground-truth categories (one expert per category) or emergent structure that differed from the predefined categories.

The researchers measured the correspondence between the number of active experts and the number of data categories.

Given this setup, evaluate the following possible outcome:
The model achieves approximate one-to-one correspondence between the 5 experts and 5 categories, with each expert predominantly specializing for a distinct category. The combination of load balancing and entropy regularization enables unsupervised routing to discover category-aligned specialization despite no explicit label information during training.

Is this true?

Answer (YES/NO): NO